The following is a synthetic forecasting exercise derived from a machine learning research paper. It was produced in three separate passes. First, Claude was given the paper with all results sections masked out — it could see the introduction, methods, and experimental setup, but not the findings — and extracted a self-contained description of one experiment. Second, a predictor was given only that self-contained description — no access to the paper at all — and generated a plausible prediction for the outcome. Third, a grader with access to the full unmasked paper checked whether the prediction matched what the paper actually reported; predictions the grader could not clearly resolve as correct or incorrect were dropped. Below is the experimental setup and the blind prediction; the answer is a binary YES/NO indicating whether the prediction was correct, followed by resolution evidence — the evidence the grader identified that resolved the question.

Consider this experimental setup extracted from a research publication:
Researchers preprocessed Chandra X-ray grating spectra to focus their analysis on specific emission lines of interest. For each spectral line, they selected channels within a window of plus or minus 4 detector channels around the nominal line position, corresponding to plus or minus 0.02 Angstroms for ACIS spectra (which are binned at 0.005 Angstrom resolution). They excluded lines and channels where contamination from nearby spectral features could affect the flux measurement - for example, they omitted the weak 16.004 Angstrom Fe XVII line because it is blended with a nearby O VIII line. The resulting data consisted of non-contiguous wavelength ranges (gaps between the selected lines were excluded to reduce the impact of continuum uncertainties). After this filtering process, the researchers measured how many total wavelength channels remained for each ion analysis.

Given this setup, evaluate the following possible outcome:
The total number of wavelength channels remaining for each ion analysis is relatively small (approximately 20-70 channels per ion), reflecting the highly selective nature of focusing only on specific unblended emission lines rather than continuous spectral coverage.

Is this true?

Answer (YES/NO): NO